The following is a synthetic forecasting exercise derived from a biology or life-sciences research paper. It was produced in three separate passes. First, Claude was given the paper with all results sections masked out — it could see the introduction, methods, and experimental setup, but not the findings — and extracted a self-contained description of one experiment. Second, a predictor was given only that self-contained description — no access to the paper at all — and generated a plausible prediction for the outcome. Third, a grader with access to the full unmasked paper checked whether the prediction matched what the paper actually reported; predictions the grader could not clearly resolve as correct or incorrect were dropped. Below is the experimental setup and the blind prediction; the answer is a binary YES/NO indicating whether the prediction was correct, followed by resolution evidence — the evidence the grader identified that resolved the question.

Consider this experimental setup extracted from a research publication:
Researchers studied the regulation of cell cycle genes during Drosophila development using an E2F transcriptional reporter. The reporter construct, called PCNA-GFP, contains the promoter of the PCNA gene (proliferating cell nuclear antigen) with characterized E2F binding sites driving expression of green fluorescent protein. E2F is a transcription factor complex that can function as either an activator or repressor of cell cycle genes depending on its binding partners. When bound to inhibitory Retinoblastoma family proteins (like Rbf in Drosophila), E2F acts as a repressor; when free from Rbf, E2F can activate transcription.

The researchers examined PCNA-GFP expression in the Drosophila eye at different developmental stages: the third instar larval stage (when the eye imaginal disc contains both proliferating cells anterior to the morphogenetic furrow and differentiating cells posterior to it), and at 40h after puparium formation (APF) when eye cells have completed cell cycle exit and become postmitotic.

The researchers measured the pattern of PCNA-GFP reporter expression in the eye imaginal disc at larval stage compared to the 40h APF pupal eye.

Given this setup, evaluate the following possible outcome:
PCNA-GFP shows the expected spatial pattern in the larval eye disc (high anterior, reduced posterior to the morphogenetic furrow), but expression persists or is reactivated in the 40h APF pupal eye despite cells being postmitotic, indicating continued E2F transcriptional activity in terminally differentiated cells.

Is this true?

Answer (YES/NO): NO